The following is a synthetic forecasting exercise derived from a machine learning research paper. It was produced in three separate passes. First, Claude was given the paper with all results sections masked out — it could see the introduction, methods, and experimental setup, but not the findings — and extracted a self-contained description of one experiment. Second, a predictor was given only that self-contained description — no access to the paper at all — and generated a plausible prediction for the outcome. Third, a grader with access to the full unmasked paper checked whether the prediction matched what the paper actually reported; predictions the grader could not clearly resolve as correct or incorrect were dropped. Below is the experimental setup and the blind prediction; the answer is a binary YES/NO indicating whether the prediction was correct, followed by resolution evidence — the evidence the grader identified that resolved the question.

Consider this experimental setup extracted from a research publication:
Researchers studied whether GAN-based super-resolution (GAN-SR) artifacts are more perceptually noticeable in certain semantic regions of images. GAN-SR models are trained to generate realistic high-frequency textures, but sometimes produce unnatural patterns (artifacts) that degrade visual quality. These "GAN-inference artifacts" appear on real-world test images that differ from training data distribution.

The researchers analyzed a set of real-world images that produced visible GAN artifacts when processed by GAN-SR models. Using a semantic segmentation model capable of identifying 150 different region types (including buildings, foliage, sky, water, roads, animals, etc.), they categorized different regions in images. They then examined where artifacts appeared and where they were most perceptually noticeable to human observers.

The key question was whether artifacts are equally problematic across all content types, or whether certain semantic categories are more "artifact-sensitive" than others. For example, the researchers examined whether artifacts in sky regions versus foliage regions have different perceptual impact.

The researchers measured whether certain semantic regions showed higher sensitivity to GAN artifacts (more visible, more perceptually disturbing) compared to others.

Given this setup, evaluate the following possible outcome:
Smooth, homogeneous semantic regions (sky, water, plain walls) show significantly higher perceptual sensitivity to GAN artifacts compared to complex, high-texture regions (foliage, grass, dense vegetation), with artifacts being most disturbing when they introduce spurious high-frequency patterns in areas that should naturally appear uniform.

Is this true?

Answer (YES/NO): YES